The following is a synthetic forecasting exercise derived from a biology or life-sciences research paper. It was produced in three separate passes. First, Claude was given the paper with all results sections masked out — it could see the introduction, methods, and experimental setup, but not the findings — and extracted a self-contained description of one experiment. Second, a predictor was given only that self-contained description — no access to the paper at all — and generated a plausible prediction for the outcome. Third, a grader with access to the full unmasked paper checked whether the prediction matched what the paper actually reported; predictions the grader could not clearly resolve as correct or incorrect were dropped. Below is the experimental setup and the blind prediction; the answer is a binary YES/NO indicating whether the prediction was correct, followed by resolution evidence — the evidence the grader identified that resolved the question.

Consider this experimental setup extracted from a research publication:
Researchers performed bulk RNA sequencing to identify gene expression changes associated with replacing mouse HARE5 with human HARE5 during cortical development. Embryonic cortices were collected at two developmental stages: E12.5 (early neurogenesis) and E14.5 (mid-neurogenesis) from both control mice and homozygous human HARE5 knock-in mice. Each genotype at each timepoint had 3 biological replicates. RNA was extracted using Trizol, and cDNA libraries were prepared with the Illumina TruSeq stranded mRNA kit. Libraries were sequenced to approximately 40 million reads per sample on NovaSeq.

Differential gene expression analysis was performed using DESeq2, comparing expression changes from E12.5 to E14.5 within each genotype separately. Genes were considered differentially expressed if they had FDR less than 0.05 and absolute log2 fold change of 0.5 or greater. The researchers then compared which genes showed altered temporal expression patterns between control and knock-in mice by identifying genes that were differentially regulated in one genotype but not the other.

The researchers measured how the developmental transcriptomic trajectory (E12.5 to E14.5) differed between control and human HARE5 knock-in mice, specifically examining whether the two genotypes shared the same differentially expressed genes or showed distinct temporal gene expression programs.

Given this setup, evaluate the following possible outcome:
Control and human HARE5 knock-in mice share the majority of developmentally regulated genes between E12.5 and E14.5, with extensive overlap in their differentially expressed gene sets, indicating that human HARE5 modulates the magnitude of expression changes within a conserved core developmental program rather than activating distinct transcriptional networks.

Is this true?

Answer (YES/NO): NO